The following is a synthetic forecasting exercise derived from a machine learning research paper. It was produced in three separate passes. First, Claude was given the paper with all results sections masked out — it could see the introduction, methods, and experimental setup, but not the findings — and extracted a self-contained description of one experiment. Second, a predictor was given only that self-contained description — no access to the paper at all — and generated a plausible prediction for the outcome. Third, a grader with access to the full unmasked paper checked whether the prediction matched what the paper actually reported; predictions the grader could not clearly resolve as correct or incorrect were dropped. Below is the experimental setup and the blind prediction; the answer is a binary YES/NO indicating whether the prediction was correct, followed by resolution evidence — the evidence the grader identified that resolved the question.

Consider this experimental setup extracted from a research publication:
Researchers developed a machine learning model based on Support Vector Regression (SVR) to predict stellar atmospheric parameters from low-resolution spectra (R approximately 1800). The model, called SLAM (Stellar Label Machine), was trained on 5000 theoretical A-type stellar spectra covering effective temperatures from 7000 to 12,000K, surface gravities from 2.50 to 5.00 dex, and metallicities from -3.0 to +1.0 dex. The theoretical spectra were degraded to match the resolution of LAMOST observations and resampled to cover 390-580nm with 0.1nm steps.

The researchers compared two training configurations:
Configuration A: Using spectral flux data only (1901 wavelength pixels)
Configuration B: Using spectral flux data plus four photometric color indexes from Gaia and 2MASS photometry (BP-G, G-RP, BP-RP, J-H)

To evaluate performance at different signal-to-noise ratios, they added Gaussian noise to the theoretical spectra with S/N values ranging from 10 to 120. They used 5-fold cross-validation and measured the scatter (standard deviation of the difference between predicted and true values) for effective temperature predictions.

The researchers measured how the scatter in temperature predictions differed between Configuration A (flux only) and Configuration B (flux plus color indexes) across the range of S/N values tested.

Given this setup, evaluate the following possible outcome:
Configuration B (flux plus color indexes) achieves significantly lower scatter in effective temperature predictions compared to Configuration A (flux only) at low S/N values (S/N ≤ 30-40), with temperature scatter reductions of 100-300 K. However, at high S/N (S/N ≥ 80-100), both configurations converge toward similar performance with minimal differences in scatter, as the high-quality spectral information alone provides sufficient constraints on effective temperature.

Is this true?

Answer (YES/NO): NO